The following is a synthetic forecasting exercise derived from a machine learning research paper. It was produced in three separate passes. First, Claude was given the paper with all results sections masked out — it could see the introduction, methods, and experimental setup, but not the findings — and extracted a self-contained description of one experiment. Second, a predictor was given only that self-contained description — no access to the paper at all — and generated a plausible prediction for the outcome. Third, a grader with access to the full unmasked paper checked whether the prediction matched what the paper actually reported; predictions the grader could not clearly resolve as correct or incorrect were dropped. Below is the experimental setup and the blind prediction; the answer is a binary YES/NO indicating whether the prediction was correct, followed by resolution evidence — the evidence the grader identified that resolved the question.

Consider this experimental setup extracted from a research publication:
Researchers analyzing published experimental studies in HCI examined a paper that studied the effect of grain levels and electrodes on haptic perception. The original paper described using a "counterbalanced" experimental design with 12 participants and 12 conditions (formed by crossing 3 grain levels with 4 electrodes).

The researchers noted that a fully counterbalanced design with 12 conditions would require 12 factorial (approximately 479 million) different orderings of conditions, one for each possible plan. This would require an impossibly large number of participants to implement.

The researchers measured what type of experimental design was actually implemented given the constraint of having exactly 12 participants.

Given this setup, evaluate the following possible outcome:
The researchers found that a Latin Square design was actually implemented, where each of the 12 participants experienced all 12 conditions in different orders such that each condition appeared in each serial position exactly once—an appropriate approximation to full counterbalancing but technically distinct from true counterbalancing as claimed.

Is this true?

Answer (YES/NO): YES